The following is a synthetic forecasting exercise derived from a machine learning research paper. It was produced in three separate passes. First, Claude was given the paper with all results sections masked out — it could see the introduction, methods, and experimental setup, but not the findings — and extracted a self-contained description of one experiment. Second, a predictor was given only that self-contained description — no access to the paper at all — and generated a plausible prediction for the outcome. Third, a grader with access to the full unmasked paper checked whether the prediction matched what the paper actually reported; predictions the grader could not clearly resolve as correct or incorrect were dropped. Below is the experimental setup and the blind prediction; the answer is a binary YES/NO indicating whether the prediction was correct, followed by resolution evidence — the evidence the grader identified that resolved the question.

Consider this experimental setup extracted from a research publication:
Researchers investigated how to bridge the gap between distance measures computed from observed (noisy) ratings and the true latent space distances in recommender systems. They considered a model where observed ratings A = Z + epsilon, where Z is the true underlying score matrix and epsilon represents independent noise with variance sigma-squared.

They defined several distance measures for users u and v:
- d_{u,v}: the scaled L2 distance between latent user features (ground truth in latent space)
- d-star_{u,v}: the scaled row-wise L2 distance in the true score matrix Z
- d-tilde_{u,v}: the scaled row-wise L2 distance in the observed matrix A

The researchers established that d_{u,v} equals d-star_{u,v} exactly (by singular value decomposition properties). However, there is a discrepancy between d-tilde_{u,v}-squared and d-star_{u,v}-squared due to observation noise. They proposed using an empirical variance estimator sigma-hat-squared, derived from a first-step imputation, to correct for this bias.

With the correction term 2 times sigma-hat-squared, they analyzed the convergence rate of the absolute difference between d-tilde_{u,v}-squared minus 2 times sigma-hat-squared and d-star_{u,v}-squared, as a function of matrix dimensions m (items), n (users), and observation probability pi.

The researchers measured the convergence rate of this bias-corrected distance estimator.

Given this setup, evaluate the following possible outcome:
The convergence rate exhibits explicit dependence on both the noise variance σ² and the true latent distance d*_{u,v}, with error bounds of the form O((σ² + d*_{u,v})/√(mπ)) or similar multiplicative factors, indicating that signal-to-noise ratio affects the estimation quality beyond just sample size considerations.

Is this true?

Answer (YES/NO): NO